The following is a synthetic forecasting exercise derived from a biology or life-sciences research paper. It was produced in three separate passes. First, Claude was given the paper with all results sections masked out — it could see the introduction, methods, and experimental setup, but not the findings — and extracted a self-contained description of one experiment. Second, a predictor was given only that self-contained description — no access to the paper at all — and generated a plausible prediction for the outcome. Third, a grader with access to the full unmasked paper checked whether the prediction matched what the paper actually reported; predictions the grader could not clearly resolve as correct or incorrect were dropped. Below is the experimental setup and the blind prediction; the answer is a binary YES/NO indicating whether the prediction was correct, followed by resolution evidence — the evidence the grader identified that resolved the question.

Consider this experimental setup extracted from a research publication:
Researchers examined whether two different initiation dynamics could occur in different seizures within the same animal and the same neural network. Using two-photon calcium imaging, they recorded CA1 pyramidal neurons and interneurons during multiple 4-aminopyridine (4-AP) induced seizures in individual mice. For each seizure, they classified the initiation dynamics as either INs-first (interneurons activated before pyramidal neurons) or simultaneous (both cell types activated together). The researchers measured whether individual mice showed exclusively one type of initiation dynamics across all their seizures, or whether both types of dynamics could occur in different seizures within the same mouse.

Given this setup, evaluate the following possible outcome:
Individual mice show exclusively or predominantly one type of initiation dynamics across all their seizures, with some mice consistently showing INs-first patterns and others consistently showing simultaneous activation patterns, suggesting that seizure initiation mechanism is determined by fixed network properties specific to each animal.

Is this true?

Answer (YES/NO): NO